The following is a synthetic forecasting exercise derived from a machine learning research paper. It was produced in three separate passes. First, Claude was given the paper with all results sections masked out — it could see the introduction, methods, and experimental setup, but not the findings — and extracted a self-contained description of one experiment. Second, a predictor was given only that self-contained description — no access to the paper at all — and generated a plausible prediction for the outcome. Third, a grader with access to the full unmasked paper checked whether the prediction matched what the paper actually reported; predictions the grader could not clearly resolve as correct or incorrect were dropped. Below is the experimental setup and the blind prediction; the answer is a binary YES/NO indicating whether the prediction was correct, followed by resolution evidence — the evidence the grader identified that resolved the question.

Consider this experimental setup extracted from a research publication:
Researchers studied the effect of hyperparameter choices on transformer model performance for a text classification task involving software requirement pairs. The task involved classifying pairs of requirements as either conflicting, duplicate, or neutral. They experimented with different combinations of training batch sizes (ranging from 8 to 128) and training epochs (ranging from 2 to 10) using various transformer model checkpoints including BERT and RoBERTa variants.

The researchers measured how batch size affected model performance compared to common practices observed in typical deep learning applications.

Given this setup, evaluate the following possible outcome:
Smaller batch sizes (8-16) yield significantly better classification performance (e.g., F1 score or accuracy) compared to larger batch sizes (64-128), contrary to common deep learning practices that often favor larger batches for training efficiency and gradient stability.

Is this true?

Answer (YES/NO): YES